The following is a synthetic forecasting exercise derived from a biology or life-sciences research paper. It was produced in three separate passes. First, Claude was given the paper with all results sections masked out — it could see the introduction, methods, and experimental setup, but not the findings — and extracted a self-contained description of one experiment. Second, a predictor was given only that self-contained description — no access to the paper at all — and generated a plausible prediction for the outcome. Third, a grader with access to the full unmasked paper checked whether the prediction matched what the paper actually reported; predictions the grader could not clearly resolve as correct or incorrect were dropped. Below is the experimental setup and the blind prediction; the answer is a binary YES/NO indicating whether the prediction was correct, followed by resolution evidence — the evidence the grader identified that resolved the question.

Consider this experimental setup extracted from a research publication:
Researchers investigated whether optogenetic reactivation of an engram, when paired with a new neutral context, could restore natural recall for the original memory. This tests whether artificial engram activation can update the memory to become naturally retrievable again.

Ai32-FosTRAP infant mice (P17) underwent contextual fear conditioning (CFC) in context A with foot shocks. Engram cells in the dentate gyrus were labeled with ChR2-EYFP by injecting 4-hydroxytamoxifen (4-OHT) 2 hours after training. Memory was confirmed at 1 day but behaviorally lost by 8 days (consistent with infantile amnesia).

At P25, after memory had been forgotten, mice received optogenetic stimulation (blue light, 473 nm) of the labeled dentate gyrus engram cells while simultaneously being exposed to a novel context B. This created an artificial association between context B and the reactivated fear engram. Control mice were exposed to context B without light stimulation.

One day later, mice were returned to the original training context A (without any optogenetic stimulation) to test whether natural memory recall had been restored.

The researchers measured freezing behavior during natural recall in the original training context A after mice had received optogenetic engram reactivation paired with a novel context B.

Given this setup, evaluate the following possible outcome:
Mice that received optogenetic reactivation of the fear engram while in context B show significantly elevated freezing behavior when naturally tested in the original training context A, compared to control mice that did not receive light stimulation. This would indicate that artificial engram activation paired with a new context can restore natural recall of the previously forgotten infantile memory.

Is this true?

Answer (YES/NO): YES